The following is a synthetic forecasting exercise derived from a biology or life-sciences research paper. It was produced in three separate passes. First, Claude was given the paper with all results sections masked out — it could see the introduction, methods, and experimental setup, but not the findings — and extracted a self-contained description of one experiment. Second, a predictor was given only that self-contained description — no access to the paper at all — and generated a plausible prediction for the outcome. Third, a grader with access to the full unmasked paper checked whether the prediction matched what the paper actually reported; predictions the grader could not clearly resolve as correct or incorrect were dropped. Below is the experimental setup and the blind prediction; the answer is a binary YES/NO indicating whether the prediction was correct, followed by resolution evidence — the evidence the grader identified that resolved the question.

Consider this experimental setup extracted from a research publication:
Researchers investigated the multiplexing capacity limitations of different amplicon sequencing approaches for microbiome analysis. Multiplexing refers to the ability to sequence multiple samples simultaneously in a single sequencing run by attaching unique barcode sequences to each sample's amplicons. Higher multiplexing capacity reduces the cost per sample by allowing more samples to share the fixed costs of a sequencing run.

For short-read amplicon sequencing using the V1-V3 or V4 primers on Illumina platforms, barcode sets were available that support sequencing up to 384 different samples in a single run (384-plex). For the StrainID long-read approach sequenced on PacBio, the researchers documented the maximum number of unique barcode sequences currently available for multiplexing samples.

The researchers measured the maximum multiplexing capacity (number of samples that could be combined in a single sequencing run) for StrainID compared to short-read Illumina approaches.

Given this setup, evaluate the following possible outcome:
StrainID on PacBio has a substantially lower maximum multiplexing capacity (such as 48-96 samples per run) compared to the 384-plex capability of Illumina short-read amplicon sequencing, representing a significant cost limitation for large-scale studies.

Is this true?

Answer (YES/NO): NO